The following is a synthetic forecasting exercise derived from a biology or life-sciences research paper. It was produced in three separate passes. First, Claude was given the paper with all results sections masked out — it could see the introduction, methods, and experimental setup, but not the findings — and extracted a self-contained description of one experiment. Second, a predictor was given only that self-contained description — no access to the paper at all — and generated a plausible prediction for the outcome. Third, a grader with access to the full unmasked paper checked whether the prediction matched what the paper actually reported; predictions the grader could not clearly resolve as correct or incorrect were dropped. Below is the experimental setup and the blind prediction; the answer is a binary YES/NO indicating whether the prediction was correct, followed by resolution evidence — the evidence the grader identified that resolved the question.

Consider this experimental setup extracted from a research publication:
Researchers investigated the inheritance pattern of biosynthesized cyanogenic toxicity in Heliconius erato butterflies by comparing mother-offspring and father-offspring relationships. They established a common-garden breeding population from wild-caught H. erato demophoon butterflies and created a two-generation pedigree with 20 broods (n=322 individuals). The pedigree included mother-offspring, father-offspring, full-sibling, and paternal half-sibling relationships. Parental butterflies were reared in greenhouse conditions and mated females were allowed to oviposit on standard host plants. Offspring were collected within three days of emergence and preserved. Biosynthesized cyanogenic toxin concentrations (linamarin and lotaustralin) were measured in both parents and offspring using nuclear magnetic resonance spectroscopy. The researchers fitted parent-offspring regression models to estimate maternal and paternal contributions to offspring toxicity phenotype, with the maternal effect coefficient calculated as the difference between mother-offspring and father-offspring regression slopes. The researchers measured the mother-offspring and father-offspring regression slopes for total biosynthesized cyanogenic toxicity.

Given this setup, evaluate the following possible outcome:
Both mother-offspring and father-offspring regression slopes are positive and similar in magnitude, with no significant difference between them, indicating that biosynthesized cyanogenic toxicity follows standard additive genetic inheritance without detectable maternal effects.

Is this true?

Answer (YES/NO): NO